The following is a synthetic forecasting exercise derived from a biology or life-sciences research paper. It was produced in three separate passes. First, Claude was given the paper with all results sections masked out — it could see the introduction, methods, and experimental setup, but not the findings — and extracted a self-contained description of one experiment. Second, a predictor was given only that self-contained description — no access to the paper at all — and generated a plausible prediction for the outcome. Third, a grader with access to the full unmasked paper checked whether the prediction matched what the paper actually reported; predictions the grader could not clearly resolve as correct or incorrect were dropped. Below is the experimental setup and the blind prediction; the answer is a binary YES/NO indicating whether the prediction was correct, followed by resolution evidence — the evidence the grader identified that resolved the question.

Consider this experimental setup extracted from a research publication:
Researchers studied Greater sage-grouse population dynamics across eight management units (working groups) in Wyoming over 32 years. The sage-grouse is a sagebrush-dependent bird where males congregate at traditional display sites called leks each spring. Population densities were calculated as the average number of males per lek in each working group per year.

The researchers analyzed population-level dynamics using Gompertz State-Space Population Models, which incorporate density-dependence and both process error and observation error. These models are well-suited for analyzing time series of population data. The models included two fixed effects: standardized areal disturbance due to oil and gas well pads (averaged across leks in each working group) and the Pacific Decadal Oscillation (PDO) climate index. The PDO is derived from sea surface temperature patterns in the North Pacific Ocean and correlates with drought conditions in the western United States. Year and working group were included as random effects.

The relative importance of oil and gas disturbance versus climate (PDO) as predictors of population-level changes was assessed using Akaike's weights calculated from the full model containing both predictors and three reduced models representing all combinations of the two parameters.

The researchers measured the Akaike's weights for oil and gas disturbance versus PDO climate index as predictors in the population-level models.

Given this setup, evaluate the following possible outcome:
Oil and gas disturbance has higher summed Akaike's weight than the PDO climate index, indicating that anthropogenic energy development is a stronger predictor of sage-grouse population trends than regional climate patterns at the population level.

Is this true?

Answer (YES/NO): NO